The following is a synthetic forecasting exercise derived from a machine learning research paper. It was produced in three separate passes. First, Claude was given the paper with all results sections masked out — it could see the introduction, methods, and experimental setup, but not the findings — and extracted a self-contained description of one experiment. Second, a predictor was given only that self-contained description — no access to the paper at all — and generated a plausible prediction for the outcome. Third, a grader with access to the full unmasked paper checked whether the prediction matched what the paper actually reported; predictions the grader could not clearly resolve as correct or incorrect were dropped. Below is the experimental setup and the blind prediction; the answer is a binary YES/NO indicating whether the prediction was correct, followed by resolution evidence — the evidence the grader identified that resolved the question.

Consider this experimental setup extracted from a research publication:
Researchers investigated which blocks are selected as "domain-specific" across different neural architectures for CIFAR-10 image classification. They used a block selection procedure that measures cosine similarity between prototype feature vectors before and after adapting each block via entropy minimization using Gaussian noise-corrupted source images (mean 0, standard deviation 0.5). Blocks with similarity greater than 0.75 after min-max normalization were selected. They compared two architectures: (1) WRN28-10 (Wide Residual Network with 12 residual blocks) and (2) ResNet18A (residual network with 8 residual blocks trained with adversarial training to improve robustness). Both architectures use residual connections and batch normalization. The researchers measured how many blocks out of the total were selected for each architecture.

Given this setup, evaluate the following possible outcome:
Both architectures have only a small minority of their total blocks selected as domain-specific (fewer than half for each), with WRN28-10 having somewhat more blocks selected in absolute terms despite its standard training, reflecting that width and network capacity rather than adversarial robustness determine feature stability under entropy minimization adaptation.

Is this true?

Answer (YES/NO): NO